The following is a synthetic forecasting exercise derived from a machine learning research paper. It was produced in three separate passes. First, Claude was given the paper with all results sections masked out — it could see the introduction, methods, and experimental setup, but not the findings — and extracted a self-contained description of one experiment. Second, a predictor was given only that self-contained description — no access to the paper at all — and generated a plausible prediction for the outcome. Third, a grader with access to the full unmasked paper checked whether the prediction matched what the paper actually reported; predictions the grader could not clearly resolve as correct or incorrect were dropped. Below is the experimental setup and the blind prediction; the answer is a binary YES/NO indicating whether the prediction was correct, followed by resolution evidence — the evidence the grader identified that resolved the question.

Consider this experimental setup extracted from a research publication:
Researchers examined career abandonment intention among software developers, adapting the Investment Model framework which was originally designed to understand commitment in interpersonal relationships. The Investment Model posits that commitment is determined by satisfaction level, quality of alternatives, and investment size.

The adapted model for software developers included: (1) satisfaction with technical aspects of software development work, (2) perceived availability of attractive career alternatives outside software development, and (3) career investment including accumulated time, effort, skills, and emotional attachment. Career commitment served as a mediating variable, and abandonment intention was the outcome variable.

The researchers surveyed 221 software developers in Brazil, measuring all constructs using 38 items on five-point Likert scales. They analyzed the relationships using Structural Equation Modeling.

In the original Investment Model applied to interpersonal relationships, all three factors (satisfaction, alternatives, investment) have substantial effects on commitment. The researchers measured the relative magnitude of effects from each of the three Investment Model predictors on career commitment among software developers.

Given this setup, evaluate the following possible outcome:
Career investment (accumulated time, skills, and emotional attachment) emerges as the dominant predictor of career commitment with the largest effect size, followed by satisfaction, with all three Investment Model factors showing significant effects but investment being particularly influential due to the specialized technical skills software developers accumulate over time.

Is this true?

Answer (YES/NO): NO